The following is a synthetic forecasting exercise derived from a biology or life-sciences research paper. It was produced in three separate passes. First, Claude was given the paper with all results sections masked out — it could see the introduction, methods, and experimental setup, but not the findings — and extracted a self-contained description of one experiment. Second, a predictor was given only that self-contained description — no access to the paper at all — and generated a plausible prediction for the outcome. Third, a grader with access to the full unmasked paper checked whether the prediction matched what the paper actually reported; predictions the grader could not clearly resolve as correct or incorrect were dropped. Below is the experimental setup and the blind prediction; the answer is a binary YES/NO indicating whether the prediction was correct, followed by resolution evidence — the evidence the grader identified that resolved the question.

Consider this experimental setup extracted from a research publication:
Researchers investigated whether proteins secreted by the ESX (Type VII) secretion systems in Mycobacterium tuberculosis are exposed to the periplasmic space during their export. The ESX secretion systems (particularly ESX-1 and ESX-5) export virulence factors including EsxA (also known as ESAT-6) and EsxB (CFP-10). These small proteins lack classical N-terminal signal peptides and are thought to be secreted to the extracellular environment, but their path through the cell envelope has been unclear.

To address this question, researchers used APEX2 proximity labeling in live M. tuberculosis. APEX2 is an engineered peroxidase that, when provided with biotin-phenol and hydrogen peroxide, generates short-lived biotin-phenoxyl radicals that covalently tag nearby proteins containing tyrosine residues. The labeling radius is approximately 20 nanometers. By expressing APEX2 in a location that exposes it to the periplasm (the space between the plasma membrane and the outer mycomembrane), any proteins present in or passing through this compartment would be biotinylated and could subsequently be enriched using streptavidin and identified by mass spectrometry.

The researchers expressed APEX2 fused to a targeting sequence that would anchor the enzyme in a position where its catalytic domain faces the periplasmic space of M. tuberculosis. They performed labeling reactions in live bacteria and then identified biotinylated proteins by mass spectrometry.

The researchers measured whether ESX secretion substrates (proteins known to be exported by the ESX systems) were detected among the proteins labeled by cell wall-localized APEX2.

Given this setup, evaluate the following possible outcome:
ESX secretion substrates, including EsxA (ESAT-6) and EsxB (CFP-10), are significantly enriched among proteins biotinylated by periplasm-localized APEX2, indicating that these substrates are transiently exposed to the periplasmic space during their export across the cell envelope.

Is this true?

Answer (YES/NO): NO